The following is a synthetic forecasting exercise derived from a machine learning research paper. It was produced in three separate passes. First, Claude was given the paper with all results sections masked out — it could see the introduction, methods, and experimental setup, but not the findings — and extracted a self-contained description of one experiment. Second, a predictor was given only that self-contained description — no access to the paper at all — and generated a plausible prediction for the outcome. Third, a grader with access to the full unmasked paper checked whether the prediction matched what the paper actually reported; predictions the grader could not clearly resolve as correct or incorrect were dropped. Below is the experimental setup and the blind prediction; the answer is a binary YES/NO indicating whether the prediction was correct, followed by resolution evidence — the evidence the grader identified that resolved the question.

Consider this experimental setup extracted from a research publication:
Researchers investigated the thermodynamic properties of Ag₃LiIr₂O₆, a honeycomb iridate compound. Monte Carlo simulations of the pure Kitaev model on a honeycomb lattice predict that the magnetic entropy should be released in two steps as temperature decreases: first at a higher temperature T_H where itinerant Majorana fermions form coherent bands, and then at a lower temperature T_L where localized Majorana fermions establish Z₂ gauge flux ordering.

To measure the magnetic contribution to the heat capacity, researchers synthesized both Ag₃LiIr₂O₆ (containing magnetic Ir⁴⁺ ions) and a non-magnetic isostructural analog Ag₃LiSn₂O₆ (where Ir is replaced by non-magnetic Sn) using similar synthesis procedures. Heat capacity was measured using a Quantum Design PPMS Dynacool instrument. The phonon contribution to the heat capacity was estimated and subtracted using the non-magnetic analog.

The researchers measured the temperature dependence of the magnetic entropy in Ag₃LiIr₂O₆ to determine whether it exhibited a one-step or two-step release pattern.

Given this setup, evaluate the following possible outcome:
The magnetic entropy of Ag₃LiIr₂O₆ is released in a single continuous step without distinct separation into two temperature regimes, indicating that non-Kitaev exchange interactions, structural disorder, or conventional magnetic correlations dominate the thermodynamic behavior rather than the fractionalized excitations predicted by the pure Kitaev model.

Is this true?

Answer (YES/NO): NO